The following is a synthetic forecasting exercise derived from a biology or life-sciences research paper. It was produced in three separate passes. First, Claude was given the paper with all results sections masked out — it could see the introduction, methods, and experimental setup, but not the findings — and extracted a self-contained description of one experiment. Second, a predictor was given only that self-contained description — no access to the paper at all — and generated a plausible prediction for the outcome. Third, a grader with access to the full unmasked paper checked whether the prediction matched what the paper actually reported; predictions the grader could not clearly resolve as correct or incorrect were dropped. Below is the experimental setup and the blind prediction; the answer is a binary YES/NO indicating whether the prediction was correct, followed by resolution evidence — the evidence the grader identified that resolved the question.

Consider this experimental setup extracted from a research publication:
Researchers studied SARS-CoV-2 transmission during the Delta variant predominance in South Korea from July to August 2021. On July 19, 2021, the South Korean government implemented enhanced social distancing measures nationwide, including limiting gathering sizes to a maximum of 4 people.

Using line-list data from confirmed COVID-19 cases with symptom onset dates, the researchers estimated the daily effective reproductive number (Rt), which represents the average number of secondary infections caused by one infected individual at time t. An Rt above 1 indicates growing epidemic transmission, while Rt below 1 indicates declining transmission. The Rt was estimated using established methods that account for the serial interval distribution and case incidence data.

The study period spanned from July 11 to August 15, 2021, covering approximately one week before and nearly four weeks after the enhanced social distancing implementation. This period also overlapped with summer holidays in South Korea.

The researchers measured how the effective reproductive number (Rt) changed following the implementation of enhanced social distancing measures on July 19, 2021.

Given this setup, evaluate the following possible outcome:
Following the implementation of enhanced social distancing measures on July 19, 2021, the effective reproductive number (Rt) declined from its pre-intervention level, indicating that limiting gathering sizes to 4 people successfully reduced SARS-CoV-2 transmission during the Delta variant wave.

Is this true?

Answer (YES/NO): NO